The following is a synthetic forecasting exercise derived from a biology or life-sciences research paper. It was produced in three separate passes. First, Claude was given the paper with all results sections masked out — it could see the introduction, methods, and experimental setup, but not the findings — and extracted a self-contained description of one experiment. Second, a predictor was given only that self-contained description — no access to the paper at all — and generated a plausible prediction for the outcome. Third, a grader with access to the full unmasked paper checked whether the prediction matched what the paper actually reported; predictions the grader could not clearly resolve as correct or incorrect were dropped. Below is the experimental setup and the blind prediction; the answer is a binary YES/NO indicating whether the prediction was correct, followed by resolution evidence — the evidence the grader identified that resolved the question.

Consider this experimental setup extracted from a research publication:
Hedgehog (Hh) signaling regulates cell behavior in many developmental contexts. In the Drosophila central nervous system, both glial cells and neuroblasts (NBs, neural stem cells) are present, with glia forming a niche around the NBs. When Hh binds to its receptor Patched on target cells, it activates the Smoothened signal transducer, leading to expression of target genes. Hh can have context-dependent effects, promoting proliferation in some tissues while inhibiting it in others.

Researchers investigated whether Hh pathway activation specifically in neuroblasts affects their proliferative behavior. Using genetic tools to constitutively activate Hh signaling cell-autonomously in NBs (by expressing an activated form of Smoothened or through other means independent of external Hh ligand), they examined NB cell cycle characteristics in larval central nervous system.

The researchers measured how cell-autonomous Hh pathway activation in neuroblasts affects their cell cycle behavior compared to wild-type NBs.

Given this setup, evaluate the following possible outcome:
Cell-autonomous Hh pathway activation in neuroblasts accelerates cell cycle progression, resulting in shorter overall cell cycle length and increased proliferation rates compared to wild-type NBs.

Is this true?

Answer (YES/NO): NO